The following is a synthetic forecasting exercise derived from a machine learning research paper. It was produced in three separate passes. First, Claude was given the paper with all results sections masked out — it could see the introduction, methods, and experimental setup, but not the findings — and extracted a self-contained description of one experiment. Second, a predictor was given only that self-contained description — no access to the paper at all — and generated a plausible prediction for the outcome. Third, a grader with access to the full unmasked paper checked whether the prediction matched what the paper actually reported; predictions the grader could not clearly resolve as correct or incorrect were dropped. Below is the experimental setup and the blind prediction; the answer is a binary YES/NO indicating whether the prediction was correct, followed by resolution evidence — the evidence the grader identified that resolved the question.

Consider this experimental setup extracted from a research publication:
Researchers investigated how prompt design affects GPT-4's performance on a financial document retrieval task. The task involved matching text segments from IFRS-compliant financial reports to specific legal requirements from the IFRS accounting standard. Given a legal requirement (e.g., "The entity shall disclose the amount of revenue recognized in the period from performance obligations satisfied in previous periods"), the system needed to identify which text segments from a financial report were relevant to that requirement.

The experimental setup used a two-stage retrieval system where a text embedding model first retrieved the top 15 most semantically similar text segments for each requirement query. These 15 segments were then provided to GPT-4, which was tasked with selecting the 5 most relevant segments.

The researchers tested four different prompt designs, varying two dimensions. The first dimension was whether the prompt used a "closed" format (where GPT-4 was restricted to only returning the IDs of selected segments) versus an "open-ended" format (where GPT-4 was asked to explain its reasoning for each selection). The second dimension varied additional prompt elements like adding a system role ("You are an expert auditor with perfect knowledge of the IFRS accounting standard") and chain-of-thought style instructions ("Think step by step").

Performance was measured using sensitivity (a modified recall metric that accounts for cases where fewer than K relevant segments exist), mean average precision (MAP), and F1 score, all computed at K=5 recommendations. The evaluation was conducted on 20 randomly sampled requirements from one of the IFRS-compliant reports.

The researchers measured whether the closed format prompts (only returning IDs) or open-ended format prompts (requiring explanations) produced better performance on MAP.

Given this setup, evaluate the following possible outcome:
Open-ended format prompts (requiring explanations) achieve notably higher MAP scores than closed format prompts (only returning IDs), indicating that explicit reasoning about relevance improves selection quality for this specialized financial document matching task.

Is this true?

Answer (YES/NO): NO